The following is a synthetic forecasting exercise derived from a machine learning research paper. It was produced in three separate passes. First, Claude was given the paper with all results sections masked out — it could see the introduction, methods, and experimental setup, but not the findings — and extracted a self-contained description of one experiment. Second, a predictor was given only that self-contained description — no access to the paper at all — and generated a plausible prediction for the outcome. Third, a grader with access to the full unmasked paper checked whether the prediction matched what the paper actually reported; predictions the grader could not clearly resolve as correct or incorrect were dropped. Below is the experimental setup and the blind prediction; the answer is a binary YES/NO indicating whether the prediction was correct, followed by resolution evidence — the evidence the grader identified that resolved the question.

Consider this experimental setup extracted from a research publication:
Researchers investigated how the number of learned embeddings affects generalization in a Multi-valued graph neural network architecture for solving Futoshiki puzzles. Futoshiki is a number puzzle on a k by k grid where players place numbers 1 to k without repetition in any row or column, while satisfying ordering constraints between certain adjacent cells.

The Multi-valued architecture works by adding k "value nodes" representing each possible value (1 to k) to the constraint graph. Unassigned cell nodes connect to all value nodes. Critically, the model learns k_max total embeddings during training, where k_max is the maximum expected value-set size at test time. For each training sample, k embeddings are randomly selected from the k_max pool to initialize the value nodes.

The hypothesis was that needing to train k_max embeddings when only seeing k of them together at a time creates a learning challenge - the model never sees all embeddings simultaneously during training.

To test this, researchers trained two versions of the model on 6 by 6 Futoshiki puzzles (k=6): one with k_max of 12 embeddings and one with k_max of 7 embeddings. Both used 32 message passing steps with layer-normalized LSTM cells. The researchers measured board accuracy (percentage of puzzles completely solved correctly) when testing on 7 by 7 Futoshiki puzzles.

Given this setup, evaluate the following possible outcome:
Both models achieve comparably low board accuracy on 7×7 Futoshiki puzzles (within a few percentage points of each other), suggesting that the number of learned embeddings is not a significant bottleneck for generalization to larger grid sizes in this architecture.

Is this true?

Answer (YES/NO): NO